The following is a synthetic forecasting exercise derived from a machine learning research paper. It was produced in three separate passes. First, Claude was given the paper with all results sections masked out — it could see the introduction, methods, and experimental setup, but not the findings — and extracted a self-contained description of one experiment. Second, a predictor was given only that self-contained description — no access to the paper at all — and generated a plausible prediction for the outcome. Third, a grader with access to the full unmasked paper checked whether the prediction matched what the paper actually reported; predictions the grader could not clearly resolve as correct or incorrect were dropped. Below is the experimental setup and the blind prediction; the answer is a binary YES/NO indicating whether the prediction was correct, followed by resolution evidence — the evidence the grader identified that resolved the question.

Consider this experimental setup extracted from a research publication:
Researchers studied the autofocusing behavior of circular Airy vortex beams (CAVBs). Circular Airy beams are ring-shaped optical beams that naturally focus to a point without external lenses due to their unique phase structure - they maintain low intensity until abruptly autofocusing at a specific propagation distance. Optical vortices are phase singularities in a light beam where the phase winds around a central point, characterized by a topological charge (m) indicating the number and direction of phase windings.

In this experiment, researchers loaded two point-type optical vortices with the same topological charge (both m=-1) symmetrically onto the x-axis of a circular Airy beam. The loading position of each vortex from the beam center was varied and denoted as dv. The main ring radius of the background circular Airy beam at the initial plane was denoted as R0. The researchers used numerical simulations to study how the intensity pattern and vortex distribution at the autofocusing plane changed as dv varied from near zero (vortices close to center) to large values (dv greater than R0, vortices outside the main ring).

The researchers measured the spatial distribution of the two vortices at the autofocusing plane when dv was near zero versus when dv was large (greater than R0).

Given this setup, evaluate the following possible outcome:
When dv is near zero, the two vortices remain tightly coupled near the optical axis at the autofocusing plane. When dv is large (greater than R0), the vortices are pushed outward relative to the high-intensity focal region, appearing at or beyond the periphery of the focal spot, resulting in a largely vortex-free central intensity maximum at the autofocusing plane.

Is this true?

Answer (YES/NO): NO